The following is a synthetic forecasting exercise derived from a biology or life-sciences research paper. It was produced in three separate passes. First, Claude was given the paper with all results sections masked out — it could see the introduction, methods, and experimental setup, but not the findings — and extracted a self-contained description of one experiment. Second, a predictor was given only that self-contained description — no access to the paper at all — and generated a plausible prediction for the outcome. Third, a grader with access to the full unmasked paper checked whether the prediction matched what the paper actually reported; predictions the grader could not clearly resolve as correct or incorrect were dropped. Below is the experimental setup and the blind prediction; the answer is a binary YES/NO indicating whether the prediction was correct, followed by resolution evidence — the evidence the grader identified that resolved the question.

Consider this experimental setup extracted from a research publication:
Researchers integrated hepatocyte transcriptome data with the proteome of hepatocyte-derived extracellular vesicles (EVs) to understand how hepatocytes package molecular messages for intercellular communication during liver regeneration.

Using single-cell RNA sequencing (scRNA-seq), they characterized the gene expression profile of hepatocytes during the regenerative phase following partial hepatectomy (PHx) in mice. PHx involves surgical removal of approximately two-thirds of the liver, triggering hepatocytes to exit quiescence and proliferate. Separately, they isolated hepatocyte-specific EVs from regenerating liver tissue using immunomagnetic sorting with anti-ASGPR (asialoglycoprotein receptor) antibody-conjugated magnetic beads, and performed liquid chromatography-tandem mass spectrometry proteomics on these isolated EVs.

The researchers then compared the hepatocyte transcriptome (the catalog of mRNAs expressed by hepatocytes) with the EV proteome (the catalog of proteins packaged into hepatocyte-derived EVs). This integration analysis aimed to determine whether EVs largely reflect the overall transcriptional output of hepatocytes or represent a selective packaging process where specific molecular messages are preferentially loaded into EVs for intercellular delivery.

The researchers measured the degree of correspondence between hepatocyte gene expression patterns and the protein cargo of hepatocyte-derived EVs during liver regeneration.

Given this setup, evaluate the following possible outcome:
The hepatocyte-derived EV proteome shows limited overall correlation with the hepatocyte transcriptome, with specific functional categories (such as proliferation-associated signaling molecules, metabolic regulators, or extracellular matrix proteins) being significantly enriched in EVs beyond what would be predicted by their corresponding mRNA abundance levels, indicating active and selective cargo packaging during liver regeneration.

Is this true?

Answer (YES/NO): NO